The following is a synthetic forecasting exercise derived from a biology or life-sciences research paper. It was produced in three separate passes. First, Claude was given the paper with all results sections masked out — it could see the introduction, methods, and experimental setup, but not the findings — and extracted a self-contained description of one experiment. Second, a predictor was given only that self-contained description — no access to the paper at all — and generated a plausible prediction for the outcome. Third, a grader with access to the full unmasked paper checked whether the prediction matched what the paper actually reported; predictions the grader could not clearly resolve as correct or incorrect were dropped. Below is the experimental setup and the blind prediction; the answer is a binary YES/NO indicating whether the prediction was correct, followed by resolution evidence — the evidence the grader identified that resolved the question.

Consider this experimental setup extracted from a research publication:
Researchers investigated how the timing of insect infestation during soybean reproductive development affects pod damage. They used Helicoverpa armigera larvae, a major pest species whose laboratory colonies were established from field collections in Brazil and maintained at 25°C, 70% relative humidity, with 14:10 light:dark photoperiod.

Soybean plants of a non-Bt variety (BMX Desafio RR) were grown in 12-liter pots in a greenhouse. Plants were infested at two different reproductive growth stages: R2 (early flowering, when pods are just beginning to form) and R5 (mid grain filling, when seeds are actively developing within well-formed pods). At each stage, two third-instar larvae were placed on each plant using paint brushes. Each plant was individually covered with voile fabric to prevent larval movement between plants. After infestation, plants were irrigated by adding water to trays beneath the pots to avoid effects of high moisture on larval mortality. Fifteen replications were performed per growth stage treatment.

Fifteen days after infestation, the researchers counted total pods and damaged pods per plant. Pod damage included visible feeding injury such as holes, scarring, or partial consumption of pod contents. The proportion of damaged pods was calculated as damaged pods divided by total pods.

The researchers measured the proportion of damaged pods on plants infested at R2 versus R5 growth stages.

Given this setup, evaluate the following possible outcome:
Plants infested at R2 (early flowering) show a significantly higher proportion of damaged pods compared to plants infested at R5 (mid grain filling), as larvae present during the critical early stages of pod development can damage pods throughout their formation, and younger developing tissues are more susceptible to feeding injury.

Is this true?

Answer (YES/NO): NO